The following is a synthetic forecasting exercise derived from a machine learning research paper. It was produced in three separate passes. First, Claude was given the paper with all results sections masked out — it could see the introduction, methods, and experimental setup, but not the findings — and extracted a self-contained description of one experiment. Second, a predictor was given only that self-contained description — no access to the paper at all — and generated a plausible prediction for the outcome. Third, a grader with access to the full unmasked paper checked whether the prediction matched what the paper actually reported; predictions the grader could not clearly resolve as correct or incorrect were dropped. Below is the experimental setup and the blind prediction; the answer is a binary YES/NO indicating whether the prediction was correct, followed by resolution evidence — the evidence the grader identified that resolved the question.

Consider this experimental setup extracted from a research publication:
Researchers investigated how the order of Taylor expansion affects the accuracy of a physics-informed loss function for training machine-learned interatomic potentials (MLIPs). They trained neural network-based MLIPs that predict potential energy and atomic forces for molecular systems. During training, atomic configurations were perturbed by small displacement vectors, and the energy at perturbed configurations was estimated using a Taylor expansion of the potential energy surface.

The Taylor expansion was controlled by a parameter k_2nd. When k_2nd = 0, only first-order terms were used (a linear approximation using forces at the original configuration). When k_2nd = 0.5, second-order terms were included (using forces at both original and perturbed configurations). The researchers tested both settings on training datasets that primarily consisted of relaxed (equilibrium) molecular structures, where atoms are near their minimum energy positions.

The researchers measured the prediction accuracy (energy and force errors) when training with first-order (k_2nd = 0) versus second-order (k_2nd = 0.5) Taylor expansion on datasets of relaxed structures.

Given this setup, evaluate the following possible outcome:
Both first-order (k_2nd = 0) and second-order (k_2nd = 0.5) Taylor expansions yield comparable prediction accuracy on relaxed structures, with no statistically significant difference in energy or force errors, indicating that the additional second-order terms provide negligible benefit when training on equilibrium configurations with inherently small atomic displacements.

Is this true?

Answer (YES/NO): NO